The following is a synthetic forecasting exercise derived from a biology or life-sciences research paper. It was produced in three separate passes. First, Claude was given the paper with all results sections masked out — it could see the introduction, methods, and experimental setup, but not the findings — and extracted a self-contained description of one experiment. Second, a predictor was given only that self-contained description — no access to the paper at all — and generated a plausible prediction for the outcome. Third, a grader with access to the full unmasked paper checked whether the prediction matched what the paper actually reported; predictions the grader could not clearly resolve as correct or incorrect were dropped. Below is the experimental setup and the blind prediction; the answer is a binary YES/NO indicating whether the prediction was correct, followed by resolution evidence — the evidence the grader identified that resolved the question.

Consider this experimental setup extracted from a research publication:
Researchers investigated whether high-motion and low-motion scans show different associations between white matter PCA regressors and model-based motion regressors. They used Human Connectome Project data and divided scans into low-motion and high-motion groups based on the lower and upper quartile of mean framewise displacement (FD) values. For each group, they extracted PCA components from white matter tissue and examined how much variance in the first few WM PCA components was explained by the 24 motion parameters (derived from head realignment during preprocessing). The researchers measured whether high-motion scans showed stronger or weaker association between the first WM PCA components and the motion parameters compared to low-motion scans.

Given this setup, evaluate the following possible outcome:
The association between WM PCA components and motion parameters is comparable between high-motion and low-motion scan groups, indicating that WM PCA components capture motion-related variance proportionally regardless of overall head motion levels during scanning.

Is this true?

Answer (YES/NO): NO